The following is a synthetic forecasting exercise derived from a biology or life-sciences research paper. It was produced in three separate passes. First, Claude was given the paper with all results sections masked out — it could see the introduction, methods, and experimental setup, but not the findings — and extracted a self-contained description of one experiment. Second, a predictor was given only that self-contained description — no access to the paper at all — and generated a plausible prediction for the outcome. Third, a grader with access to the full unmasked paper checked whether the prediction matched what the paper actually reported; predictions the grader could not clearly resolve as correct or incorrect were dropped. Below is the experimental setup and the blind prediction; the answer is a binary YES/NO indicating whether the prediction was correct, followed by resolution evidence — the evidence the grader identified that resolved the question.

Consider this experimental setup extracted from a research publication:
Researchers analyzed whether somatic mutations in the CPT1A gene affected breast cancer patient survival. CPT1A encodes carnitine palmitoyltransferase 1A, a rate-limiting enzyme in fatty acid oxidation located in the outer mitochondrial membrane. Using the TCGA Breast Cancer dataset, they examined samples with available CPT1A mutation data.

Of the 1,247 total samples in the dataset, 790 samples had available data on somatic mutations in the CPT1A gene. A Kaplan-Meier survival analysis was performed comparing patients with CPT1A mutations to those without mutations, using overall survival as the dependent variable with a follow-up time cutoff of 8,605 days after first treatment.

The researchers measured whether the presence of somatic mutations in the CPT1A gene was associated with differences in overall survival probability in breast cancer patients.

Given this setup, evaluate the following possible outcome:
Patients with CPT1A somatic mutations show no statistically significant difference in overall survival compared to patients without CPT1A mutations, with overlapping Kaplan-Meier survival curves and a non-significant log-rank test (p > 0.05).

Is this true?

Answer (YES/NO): NO